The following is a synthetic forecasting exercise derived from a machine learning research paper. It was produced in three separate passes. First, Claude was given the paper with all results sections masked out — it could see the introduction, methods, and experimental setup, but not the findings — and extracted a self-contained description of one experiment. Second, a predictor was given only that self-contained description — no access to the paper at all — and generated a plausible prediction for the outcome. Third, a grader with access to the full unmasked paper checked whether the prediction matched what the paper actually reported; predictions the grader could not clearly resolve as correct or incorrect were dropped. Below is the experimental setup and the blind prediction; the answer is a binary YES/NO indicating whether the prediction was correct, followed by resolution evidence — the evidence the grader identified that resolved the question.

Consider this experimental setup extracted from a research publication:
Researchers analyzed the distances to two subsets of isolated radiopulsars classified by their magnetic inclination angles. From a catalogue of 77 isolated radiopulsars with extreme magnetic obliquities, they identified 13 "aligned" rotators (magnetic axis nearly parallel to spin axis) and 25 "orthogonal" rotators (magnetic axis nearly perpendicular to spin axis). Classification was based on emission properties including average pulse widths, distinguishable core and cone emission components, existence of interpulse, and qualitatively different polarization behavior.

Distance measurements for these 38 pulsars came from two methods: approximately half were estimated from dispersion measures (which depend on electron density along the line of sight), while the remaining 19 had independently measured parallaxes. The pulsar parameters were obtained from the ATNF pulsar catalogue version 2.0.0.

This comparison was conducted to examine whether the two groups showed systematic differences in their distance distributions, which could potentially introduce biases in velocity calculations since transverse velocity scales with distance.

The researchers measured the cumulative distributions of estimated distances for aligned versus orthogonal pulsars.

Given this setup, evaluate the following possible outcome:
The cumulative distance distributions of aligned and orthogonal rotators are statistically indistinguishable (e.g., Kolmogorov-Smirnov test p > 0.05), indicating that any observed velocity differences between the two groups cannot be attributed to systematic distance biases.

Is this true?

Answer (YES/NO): YES